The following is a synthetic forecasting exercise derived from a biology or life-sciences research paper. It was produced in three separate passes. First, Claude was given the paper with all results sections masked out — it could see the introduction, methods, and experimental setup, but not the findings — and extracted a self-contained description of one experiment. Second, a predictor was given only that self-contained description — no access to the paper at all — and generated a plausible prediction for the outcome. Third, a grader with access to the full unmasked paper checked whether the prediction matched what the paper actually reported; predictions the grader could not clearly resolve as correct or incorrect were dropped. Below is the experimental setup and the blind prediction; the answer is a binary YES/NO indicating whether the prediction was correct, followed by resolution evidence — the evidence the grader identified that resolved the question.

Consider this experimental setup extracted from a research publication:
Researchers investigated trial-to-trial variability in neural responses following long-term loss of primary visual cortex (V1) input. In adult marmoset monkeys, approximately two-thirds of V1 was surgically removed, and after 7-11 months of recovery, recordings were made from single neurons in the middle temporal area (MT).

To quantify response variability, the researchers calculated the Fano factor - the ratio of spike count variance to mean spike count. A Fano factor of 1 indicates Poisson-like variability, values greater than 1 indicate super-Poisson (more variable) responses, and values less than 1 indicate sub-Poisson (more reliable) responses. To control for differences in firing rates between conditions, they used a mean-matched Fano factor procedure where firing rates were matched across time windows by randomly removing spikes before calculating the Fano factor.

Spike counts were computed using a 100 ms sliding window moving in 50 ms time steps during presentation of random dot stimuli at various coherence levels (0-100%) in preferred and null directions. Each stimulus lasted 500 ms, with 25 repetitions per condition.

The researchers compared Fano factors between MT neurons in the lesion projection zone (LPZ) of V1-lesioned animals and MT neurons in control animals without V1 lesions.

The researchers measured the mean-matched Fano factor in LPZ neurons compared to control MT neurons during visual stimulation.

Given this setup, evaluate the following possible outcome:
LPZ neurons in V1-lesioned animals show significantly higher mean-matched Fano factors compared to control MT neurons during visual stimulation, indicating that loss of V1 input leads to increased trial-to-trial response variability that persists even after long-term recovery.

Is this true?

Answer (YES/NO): YES